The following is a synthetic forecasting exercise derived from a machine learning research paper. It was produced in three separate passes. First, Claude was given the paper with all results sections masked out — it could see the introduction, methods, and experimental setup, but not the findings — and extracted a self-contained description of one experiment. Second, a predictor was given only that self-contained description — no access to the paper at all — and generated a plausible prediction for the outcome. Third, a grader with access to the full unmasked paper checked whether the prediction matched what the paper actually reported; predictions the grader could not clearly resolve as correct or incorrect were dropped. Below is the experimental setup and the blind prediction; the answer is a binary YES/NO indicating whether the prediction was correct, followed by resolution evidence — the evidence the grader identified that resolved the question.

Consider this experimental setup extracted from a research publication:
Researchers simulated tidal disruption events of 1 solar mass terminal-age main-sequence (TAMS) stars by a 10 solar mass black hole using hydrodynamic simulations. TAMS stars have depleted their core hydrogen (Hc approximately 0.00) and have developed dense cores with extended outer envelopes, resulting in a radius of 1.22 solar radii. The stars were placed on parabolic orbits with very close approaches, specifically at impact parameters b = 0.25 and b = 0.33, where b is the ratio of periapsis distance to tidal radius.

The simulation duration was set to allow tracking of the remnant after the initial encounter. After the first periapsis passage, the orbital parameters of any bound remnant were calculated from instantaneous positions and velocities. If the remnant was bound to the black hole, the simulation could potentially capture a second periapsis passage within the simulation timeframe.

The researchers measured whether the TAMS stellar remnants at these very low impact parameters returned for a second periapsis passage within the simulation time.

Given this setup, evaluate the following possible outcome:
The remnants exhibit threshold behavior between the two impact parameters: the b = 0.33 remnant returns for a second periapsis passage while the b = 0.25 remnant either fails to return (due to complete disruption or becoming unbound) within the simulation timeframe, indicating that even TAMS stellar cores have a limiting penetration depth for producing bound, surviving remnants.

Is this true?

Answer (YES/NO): NO